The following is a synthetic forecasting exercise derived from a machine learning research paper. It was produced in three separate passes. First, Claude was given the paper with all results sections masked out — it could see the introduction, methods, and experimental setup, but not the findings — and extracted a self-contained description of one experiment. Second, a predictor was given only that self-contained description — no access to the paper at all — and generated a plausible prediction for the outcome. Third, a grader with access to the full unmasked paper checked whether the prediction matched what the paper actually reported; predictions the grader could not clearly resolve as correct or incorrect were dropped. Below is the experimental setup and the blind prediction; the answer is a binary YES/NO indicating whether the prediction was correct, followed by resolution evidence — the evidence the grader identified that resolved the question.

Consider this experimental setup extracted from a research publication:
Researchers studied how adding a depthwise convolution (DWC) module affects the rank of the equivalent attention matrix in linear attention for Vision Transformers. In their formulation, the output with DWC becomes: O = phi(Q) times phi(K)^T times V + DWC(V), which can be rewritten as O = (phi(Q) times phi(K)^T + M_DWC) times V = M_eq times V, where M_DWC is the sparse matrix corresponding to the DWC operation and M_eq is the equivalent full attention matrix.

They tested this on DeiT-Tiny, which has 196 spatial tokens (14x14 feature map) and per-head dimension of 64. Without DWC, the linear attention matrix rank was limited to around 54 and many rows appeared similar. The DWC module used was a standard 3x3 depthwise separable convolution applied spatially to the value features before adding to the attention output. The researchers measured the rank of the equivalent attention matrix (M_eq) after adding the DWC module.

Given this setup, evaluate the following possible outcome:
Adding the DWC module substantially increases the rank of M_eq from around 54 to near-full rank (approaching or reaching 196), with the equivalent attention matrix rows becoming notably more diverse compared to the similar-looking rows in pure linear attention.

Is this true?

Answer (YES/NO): YES